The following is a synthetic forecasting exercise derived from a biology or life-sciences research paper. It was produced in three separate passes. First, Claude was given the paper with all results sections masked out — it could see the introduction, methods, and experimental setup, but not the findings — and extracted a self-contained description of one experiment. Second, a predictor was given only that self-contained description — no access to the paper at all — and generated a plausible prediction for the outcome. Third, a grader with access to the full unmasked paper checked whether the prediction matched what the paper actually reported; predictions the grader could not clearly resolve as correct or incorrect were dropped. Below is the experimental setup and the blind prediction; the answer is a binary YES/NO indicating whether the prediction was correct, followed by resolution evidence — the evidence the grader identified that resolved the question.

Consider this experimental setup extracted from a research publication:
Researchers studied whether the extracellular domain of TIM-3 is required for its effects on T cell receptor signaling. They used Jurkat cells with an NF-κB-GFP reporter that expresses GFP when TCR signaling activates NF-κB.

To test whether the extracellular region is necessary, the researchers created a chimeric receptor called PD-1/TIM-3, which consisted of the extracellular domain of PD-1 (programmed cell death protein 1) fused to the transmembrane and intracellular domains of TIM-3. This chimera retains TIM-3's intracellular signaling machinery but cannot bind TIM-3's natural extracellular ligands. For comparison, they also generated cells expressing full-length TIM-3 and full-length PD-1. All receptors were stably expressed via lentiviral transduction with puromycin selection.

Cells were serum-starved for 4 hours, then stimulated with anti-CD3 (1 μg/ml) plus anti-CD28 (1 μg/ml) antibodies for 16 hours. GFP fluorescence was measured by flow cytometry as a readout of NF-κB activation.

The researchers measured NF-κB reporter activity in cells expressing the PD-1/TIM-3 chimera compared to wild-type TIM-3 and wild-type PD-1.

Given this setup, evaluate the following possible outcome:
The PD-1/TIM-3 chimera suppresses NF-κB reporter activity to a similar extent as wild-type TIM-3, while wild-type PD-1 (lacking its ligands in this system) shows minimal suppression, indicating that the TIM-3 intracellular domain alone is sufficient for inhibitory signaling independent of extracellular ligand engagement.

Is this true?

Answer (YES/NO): NO